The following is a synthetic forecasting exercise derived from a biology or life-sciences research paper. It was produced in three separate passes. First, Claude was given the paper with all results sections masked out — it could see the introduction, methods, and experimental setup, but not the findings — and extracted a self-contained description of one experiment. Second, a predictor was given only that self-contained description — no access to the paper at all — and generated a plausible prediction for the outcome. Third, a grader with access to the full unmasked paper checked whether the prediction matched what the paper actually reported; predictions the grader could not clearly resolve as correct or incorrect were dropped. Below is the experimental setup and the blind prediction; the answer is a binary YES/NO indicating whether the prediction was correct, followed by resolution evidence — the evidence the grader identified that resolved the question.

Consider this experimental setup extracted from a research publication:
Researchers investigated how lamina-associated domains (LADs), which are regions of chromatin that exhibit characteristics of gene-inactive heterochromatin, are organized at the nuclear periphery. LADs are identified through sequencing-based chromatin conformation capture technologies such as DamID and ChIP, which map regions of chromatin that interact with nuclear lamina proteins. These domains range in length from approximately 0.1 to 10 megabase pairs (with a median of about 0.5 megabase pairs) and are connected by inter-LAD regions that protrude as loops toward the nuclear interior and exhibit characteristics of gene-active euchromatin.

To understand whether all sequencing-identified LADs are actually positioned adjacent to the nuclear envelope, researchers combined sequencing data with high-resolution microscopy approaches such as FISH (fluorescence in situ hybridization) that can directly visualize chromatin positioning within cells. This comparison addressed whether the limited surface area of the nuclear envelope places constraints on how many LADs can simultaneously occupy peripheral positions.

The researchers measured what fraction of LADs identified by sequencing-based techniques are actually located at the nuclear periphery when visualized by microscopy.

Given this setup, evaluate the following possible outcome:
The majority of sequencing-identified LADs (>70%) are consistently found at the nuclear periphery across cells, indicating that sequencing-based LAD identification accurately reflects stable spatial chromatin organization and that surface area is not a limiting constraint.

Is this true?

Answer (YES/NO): NO